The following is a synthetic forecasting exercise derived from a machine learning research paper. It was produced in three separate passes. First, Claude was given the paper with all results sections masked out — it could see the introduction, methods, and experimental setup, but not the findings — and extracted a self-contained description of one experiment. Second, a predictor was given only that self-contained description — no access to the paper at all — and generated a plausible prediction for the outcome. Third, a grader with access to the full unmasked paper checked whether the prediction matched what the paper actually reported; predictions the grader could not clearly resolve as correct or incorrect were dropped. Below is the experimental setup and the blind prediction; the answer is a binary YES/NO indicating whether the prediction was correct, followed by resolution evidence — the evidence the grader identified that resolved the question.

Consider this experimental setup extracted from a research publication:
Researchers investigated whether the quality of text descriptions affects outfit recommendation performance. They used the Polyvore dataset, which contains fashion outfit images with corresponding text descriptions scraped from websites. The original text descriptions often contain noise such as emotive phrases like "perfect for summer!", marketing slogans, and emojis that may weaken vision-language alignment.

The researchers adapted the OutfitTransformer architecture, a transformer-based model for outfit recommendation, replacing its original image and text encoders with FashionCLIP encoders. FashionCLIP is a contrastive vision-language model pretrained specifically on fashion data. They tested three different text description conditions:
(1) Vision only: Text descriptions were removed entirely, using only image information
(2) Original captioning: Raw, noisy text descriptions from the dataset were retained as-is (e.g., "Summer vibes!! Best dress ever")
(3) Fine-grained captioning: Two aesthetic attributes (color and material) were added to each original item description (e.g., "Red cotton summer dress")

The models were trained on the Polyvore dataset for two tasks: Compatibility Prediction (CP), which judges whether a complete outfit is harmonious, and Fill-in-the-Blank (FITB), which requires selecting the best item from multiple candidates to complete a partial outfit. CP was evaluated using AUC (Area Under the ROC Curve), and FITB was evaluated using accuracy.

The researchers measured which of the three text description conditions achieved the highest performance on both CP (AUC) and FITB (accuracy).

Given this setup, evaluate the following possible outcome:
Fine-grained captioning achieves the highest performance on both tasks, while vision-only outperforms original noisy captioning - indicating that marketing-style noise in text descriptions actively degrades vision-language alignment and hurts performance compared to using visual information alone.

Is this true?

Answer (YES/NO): NO